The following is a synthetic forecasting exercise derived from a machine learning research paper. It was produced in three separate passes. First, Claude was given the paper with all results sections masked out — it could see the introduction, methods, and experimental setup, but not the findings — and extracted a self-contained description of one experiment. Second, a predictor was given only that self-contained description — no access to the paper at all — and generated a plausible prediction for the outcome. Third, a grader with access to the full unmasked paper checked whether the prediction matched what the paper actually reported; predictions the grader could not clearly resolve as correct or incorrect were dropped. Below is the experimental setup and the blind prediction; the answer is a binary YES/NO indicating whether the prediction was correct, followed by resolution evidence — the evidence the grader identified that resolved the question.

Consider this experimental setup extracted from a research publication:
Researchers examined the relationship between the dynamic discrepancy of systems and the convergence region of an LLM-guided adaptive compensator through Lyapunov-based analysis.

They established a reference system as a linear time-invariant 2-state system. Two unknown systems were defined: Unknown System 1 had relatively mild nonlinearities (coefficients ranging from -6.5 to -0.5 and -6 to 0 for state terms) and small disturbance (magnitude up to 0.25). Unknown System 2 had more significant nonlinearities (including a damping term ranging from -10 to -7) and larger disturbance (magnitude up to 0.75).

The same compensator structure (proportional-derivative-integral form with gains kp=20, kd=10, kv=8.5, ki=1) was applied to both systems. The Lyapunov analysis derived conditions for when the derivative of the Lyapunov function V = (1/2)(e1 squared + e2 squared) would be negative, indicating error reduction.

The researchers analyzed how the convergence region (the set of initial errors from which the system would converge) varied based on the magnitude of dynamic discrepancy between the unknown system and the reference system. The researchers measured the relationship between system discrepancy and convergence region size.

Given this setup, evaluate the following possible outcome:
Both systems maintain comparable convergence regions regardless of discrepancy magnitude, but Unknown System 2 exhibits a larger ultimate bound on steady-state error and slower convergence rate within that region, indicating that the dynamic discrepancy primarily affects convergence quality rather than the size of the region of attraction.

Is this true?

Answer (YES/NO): NO